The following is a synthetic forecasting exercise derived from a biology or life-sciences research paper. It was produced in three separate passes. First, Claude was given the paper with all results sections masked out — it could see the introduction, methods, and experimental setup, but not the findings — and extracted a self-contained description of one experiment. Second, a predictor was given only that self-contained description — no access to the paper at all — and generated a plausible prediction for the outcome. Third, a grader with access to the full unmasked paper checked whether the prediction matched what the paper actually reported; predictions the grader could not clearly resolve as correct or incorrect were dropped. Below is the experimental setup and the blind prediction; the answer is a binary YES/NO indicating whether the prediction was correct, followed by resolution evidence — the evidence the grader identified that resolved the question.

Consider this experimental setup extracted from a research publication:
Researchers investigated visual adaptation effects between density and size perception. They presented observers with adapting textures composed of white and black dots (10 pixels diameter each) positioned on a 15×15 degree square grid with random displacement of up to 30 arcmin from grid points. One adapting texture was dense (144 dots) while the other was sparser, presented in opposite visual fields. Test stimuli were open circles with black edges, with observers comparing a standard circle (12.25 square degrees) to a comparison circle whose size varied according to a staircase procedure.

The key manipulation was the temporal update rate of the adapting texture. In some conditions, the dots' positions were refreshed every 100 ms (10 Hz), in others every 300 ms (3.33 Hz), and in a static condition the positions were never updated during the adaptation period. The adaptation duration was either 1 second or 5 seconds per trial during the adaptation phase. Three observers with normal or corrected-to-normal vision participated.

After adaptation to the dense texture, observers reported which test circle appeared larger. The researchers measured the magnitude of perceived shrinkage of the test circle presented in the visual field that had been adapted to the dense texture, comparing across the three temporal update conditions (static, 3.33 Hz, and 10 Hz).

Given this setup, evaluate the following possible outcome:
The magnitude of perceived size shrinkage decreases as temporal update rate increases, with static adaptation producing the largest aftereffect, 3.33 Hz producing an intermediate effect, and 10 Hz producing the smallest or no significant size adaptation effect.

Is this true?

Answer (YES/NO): NO